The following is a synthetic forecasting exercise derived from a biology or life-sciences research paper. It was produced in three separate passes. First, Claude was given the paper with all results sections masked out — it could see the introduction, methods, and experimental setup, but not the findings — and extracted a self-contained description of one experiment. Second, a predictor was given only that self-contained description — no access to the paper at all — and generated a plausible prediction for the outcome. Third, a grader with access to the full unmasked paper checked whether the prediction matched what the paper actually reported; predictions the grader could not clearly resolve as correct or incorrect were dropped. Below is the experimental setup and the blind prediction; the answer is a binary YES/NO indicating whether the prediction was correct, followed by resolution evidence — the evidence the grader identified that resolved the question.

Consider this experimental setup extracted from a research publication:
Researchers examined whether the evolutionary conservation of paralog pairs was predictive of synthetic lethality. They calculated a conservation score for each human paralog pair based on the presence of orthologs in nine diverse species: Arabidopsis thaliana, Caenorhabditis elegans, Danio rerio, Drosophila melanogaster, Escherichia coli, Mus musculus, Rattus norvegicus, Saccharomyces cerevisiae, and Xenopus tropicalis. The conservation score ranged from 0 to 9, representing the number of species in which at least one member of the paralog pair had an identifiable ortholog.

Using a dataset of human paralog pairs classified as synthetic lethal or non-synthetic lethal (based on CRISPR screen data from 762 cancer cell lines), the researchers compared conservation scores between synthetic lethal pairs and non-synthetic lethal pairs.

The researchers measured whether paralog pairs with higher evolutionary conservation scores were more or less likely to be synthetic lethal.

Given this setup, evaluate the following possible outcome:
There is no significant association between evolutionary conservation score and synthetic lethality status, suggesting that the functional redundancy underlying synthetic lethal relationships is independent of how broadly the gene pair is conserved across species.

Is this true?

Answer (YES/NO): NO